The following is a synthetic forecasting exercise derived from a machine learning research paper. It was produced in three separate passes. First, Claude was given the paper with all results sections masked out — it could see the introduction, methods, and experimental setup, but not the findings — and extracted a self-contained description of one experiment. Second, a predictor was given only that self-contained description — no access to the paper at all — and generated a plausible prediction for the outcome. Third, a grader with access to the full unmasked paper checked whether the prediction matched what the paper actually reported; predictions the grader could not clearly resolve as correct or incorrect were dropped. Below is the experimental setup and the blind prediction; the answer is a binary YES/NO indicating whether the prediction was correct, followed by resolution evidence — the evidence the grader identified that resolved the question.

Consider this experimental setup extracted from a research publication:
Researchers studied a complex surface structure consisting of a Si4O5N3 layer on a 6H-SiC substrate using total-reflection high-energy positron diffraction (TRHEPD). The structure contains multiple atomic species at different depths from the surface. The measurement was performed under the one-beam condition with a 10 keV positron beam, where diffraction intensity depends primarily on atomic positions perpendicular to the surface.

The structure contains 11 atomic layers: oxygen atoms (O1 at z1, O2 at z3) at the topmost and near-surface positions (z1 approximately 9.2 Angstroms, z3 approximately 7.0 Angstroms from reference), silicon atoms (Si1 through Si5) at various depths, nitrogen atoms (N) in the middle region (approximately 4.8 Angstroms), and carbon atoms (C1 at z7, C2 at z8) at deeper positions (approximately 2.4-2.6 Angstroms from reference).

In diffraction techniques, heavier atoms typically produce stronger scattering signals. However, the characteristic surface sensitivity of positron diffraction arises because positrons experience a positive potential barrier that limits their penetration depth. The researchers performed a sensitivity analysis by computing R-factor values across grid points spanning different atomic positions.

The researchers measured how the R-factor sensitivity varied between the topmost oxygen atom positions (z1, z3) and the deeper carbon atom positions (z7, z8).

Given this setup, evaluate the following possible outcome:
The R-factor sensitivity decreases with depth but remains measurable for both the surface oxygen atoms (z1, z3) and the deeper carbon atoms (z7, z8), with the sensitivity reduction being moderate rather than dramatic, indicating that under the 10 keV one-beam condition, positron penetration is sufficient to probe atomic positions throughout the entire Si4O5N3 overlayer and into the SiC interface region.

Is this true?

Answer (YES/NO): NO